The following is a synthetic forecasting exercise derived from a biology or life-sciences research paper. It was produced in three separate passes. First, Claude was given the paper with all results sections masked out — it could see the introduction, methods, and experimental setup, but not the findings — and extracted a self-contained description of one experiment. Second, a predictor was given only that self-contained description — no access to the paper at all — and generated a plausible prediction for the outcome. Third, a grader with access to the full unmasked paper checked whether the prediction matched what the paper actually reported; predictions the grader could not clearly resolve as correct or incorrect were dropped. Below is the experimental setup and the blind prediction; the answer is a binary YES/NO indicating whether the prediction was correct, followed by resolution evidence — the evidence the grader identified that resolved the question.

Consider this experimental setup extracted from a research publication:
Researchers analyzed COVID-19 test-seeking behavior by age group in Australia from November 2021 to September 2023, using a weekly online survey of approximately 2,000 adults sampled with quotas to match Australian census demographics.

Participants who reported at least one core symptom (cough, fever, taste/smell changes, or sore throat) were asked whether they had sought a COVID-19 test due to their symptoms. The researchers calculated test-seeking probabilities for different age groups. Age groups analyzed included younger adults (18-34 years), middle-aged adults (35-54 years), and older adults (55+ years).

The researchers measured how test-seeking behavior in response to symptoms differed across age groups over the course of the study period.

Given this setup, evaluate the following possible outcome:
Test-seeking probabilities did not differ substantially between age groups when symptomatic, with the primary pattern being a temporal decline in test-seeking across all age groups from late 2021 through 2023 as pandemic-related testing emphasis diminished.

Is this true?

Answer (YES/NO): NO